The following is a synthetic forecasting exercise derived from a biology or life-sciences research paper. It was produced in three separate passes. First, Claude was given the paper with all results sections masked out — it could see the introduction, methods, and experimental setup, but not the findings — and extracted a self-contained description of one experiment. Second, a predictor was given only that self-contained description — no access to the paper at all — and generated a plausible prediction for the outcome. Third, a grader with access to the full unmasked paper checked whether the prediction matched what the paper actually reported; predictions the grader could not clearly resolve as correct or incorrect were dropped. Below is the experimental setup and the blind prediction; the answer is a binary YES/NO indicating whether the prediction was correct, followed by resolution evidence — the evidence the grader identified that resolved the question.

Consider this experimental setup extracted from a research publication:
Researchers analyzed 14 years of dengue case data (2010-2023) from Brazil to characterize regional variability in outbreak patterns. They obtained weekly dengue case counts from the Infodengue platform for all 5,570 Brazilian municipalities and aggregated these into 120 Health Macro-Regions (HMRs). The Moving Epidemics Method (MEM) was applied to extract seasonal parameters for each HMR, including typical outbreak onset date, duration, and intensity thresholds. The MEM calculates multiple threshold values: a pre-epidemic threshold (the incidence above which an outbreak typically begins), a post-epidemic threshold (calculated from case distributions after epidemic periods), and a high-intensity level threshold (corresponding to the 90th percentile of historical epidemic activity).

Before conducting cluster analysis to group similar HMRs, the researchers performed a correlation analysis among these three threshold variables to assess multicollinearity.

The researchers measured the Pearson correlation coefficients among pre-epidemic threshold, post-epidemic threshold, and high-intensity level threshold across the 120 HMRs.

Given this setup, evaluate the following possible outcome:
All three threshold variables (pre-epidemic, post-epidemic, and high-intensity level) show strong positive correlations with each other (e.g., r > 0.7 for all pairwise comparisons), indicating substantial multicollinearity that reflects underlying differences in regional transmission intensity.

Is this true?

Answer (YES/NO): YES